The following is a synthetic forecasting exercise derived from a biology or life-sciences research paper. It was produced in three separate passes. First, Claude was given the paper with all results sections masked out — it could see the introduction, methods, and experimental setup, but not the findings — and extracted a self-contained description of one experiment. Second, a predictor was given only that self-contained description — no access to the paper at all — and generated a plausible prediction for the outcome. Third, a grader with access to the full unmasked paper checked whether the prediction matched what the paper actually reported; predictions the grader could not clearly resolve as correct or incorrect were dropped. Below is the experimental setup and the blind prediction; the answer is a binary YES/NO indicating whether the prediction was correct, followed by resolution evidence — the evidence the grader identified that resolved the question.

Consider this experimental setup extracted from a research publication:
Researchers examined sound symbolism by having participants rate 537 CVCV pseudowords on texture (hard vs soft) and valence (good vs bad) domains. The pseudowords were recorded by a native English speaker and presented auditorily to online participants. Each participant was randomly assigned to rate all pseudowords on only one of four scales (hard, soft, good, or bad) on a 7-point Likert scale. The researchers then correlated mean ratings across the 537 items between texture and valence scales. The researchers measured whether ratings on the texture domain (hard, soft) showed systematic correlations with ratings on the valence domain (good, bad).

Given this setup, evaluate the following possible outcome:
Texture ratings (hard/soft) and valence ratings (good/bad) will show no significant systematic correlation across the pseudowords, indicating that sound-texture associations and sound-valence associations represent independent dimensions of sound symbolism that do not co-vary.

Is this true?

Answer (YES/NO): NO